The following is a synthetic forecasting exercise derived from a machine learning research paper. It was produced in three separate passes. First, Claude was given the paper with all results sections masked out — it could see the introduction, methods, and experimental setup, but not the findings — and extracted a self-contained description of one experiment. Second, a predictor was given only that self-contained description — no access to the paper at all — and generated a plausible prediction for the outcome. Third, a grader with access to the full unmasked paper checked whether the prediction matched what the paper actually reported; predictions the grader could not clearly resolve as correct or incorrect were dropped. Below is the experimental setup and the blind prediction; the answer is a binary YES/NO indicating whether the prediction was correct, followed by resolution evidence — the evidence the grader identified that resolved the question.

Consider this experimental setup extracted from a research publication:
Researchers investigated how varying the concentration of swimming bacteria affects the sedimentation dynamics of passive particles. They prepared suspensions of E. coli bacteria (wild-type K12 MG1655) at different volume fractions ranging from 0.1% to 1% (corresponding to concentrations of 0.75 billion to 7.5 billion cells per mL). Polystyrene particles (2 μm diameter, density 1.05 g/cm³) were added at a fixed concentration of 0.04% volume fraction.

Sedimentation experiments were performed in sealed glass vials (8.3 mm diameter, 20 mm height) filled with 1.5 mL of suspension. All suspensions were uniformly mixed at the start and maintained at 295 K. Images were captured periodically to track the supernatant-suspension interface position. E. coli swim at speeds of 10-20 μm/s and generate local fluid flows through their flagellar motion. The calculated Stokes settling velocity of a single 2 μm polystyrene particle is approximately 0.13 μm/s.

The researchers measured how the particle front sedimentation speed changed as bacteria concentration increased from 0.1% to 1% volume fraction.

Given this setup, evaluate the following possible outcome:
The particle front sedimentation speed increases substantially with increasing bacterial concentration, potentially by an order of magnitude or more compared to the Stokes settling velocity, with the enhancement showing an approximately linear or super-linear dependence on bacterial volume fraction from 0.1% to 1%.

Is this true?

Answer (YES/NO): NO